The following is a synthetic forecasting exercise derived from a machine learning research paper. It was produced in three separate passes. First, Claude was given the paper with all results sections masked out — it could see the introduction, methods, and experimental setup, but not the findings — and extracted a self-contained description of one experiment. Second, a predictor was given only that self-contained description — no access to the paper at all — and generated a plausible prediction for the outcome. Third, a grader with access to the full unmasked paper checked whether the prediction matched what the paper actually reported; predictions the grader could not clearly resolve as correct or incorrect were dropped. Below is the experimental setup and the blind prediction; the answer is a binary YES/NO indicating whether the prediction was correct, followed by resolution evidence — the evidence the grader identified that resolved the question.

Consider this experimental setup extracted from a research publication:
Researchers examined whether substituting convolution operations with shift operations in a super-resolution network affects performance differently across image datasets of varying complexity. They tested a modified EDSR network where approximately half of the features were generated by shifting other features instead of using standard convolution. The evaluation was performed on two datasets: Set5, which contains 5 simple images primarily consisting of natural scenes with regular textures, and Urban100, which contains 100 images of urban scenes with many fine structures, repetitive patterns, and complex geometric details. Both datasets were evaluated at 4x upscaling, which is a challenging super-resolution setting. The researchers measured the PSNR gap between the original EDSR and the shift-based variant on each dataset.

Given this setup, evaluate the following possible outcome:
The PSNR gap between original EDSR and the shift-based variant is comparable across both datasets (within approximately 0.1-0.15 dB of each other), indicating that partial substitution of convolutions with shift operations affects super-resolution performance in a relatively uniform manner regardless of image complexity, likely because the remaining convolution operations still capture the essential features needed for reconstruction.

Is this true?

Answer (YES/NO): NO